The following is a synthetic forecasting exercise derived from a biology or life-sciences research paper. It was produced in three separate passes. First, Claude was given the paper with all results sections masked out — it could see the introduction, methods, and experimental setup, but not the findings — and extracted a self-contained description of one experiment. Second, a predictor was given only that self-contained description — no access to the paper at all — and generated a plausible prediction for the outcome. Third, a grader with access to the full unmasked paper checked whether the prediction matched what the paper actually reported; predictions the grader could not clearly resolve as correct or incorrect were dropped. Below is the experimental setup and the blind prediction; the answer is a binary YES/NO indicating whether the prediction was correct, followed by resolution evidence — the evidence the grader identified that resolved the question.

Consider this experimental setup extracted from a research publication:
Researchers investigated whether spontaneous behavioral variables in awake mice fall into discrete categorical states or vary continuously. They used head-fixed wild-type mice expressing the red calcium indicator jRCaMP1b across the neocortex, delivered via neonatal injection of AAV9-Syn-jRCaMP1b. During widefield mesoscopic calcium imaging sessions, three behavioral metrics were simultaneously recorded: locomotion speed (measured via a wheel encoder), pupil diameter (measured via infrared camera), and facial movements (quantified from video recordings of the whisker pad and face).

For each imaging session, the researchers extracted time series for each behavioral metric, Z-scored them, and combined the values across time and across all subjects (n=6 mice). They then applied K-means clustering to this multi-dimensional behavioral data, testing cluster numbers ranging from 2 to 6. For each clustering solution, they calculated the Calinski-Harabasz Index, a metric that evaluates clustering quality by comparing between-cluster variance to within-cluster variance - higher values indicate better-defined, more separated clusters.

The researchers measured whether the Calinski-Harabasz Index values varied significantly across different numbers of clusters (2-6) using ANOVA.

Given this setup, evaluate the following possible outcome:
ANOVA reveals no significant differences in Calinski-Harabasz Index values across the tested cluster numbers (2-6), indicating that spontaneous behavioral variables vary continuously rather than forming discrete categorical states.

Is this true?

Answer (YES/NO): YES